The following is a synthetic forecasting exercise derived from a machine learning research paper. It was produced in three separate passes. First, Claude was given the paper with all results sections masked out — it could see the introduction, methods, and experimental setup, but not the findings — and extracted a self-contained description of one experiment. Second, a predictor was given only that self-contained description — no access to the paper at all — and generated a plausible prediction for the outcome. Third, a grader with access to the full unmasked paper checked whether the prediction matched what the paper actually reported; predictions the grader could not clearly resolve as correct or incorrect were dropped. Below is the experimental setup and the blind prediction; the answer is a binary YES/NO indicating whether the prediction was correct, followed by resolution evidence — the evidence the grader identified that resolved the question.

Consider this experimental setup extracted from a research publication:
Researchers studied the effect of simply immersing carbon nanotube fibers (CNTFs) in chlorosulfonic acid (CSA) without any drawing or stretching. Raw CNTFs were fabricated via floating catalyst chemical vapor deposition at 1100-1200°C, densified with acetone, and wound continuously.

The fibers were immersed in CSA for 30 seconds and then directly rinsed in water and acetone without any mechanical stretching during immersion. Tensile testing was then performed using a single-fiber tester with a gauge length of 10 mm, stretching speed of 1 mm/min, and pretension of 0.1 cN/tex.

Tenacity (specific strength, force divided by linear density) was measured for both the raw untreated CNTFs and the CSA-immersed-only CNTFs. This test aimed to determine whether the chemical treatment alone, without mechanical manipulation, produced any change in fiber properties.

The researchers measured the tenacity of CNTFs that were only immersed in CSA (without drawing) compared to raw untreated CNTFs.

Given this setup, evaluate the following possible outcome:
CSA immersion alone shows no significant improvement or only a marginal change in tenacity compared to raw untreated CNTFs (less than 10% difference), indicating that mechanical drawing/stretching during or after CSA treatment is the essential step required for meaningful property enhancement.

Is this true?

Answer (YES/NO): NO